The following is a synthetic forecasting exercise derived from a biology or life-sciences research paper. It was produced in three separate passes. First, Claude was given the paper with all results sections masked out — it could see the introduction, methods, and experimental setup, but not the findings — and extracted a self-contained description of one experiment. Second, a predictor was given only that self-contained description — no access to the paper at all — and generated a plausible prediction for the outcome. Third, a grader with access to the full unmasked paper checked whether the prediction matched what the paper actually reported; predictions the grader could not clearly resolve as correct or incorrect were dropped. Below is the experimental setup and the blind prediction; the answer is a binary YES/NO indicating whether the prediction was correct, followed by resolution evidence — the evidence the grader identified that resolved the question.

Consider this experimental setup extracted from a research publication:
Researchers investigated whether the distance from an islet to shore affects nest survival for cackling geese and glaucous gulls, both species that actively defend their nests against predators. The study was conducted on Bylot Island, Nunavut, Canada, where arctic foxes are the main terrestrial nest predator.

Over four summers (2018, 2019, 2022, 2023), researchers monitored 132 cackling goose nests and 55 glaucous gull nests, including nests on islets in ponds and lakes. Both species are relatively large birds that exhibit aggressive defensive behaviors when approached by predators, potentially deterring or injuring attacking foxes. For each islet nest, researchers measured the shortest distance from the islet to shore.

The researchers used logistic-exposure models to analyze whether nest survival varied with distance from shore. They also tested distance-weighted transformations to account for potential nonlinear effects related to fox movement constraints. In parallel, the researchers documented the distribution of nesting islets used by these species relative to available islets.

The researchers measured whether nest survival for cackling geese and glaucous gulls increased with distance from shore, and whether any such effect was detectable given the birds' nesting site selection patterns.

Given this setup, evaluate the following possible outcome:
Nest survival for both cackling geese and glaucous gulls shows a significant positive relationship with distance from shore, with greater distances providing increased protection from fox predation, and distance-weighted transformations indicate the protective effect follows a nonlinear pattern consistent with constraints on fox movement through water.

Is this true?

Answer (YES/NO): NO